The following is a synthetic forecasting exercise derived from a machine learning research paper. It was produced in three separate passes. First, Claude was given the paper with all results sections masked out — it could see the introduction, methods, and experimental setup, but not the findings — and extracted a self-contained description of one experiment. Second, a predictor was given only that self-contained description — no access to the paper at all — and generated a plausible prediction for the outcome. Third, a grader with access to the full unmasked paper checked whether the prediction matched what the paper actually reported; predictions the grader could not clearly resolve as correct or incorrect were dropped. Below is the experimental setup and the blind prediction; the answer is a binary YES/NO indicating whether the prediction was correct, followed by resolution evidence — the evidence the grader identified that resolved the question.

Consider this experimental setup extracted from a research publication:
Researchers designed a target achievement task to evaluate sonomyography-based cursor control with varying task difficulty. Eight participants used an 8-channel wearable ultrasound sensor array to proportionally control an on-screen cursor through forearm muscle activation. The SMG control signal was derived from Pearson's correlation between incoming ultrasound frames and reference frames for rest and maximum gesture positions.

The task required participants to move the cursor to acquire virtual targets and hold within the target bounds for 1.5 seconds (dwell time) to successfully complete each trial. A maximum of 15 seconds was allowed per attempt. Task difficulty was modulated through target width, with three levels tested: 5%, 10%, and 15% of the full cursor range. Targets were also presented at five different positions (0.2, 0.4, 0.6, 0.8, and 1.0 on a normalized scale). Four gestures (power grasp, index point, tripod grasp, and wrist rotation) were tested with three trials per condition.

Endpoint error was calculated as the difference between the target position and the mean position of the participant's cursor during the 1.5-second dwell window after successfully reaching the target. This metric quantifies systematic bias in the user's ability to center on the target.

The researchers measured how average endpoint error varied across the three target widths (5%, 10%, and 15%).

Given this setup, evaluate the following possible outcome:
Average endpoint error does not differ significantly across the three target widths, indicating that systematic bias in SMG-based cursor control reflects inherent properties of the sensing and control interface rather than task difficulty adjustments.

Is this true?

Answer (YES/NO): NO